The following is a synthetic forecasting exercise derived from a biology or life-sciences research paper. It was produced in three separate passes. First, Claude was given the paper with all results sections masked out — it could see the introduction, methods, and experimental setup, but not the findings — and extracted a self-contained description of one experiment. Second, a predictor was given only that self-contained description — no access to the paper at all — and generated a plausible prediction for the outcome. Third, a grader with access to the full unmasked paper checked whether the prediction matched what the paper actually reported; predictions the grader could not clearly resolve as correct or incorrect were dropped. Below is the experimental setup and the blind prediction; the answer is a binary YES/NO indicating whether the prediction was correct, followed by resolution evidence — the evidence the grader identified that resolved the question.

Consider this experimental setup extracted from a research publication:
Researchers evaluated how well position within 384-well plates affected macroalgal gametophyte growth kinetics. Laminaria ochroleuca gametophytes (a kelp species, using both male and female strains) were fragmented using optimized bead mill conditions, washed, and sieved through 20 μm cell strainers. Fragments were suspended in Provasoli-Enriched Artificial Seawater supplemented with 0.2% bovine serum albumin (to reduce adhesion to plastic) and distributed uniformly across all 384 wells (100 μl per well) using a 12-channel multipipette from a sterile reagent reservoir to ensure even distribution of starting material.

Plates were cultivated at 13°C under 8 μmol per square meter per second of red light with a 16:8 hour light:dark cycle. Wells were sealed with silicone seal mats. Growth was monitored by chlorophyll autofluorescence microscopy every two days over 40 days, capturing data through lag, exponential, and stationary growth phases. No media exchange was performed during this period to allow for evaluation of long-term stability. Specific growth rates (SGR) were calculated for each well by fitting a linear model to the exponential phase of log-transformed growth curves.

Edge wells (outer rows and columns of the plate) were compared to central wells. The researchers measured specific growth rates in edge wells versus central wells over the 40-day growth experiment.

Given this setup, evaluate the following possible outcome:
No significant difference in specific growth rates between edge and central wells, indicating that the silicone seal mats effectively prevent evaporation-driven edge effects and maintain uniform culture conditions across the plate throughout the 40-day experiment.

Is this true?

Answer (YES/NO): NO